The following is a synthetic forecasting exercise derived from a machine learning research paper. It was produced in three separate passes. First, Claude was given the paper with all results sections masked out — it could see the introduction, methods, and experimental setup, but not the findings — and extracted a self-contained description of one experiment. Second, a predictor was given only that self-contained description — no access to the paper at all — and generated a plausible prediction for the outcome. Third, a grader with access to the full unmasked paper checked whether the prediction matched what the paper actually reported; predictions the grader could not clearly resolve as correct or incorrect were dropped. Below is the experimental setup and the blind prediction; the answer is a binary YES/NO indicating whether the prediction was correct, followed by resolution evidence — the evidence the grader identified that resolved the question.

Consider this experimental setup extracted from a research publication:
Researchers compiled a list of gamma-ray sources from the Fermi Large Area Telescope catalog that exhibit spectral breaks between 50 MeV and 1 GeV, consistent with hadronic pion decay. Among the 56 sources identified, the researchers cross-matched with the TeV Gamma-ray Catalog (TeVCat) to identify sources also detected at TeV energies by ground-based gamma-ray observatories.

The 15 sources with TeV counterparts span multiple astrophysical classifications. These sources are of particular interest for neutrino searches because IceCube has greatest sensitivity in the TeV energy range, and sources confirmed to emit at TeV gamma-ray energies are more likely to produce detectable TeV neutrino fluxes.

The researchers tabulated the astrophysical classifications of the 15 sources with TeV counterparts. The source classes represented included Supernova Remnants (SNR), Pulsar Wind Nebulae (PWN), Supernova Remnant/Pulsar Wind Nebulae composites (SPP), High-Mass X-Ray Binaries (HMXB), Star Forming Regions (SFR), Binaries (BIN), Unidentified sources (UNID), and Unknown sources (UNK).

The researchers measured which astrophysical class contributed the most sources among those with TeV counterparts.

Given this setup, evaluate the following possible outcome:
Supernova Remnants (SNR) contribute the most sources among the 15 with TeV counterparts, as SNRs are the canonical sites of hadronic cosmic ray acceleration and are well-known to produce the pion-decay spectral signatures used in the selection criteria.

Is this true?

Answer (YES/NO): YES